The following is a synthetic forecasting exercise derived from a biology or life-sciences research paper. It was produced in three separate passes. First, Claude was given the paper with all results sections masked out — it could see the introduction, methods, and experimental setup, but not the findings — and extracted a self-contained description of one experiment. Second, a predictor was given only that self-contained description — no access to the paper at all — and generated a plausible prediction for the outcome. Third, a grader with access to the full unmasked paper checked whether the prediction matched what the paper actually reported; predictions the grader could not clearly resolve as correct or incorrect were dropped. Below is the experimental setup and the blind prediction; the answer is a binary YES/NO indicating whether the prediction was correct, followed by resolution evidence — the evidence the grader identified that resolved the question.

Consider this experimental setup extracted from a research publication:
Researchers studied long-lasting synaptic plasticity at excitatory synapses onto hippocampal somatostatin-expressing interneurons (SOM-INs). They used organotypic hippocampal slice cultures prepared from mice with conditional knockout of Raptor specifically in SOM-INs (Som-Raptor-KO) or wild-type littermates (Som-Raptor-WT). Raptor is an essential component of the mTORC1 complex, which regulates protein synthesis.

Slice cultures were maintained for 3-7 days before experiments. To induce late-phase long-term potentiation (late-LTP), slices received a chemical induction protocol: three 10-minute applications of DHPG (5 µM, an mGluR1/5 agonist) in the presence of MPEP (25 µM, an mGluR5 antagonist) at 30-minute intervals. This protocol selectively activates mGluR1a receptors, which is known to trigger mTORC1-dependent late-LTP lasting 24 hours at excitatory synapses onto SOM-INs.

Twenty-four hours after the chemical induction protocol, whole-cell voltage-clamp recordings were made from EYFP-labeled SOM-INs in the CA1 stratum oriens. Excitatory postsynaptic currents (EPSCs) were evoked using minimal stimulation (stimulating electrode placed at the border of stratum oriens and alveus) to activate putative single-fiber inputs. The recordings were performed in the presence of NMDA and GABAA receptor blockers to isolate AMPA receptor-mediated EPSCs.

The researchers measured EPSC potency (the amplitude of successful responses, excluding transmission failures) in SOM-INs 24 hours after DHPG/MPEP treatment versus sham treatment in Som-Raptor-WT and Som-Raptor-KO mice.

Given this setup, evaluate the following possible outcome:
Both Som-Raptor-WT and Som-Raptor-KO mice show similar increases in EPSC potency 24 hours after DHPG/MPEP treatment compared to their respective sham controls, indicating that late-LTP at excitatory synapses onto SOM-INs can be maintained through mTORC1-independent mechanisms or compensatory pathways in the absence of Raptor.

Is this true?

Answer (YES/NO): NO